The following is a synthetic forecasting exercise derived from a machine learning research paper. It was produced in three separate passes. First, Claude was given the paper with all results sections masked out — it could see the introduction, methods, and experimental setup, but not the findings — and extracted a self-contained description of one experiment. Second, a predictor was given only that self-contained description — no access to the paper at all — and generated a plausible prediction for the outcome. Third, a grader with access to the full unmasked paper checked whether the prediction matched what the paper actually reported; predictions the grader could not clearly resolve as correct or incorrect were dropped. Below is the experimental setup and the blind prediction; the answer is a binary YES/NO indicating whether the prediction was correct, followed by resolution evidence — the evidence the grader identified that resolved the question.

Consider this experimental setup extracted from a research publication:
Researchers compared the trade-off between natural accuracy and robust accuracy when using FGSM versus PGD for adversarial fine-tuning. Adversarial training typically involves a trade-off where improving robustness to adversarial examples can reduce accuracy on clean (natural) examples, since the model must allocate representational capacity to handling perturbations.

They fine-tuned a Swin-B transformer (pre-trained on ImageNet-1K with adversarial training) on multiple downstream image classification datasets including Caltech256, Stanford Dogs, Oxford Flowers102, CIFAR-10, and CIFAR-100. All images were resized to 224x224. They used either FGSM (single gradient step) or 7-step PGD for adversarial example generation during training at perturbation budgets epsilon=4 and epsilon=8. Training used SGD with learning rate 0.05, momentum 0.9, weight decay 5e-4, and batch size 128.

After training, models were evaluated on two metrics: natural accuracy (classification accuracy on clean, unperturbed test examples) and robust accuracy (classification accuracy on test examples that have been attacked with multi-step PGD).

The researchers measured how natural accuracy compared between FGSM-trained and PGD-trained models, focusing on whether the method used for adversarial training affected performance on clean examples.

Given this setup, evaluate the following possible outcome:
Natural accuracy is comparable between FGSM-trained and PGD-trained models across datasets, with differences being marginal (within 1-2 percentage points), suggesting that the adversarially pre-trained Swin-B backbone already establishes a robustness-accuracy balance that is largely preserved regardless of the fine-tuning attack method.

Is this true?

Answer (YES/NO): YES